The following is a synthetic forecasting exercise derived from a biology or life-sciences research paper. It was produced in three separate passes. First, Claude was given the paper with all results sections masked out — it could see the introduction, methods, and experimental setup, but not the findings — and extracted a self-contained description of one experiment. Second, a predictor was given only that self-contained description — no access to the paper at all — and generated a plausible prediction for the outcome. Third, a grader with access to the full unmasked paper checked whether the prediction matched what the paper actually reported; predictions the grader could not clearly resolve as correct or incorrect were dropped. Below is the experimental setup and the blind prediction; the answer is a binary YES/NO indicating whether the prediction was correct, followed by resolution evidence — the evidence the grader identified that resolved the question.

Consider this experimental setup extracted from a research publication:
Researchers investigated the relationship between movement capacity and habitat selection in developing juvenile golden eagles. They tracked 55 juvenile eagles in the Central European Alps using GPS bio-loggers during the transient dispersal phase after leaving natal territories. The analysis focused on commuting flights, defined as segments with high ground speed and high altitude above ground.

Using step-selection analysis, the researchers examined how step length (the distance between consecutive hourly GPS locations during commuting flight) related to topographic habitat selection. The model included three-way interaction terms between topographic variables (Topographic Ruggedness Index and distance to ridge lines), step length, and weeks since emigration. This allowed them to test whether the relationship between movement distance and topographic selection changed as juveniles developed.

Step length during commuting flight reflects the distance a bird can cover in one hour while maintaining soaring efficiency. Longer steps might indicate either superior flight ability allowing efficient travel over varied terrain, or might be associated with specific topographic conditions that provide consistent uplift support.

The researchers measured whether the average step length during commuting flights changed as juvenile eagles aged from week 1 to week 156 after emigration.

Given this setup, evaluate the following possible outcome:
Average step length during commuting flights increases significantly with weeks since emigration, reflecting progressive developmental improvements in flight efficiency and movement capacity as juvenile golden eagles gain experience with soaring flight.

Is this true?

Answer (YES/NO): YES